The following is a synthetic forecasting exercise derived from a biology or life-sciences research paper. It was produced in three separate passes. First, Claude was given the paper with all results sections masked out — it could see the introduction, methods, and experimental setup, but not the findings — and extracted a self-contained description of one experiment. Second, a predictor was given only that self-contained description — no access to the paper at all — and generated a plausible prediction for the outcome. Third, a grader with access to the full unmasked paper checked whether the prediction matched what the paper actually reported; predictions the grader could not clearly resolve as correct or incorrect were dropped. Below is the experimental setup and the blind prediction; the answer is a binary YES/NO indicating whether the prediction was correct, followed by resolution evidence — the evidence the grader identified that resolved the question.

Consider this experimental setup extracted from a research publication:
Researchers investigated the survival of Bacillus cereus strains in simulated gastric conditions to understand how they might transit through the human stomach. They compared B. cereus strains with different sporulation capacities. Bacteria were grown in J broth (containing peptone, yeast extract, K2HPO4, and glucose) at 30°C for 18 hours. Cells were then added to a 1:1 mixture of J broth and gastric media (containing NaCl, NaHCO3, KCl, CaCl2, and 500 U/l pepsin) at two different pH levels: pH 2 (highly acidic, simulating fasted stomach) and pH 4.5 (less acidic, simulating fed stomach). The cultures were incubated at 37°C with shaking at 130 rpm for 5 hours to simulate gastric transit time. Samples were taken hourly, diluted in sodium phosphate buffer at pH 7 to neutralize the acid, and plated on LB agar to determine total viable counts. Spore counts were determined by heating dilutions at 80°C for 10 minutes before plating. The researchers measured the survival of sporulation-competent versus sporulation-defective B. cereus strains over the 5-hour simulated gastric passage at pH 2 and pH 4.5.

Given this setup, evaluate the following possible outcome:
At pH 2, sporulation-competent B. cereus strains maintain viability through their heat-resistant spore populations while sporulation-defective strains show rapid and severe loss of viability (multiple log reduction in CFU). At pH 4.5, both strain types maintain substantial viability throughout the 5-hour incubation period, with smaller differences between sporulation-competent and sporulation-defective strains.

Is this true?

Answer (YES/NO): YES